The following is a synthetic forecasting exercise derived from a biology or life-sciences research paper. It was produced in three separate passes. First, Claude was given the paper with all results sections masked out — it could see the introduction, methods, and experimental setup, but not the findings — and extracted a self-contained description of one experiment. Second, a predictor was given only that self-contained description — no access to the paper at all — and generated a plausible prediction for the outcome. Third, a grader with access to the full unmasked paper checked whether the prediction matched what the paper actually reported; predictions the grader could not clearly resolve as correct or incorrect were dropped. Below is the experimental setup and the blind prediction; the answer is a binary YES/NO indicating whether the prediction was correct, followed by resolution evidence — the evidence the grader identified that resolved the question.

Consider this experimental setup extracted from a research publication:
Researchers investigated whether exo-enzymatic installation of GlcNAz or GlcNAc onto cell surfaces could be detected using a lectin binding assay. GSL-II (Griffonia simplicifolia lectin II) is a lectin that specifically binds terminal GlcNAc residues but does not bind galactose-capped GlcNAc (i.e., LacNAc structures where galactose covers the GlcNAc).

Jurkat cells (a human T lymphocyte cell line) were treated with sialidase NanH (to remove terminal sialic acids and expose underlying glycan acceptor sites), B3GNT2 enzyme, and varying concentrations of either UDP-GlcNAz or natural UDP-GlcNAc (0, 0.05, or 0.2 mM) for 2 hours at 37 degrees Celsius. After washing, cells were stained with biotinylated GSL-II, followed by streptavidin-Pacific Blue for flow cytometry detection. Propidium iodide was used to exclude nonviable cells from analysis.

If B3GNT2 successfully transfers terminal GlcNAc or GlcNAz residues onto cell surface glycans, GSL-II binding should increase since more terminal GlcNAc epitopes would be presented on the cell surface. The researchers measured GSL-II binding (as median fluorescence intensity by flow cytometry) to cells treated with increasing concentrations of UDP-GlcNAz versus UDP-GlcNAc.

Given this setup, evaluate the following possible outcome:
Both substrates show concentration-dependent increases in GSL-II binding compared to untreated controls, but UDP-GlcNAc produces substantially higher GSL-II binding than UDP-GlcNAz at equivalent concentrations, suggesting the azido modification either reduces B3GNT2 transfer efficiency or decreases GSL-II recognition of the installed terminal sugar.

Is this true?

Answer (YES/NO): YES